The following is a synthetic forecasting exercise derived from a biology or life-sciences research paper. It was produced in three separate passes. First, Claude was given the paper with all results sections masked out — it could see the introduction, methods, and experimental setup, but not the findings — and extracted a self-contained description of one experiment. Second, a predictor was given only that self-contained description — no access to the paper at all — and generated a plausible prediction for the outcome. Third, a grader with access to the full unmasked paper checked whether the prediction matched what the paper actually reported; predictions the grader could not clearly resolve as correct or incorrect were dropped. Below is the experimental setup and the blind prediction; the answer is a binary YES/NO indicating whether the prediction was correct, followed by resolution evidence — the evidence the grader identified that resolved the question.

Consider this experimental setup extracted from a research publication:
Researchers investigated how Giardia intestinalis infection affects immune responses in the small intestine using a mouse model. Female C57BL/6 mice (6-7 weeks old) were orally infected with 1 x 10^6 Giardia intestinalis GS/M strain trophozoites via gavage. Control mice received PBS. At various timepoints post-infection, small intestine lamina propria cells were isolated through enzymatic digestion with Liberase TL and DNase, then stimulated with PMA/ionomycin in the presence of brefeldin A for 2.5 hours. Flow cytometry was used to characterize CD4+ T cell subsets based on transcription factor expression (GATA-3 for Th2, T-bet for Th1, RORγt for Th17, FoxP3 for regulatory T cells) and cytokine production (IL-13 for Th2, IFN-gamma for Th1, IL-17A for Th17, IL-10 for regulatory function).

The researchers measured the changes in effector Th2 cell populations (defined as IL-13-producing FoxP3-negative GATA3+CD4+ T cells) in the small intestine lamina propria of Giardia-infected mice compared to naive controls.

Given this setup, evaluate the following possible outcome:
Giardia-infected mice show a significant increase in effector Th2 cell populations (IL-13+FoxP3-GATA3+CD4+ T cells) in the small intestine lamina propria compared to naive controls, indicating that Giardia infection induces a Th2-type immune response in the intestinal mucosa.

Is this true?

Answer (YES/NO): YES